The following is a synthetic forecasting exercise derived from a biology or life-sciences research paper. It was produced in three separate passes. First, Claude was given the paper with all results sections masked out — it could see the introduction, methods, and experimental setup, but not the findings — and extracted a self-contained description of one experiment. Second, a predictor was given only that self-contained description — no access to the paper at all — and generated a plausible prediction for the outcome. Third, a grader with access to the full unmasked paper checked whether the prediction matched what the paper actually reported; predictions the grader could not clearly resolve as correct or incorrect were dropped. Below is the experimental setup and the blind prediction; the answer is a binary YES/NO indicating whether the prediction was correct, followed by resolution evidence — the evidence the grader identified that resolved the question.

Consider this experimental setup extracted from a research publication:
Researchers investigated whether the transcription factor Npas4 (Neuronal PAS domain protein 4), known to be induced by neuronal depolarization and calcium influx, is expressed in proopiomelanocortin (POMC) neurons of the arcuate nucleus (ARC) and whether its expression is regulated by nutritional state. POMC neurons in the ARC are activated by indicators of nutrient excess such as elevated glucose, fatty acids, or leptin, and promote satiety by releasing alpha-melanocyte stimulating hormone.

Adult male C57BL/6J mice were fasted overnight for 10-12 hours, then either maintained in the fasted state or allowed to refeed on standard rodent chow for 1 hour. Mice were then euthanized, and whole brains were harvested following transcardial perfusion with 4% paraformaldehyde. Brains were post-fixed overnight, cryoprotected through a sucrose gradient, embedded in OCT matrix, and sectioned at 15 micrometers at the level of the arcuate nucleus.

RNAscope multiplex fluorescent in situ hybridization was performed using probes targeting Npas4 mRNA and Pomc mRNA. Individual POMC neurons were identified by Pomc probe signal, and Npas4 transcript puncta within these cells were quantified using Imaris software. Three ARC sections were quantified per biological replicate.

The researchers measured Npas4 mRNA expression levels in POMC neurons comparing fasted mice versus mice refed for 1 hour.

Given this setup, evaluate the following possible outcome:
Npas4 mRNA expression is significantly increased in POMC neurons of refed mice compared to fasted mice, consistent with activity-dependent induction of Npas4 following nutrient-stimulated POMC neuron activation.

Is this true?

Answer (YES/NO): YES